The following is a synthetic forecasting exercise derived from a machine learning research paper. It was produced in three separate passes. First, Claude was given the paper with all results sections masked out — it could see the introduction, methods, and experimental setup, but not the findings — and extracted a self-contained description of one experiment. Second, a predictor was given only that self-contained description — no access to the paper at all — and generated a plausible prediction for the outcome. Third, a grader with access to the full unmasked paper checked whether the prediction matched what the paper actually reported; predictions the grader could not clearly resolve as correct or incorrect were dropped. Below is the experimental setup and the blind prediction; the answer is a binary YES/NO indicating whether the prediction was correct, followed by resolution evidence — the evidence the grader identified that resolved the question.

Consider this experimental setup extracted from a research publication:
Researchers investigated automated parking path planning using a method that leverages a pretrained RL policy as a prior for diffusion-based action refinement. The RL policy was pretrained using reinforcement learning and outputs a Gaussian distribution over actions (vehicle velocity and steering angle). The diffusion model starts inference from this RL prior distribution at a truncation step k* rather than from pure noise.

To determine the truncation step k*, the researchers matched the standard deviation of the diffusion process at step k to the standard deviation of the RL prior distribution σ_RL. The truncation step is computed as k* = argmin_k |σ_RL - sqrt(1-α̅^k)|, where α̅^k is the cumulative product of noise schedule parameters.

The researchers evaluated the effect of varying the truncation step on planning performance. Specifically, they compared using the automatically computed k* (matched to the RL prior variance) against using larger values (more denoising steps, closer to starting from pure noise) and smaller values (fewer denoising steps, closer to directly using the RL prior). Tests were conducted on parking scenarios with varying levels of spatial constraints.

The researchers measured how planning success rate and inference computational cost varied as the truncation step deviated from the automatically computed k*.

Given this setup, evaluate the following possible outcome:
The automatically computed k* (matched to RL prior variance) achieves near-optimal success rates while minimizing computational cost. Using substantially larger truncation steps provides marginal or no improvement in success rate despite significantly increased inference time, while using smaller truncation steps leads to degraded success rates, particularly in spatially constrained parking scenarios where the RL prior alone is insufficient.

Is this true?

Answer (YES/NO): NO